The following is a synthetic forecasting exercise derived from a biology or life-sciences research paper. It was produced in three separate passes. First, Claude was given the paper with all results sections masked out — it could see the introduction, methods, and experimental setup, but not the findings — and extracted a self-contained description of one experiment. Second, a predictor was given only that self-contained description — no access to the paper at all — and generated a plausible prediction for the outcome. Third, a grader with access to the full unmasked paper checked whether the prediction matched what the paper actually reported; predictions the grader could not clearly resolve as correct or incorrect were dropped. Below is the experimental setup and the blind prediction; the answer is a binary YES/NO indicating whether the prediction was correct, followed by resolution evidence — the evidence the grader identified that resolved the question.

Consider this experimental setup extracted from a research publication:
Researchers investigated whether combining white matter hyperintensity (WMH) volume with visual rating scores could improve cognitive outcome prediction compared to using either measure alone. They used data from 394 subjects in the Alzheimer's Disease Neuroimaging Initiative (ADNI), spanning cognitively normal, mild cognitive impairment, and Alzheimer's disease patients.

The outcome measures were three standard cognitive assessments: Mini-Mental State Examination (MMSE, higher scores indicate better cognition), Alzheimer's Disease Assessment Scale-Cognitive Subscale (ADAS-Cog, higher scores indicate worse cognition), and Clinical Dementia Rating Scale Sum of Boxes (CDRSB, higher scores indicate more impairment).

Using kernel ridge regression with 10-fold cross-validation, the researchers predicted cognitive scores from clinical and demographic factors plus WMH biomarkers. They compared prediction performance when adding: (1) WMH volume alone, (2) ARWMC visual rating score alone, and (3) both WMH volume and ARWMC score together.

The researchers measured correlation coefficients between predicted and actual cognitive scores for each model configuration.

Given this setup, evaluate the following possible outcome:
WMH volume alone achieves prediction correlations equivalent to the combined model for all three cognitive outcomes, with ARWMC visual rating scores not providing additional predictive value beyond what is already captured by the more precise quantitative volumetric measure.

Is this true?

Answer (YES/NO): NO